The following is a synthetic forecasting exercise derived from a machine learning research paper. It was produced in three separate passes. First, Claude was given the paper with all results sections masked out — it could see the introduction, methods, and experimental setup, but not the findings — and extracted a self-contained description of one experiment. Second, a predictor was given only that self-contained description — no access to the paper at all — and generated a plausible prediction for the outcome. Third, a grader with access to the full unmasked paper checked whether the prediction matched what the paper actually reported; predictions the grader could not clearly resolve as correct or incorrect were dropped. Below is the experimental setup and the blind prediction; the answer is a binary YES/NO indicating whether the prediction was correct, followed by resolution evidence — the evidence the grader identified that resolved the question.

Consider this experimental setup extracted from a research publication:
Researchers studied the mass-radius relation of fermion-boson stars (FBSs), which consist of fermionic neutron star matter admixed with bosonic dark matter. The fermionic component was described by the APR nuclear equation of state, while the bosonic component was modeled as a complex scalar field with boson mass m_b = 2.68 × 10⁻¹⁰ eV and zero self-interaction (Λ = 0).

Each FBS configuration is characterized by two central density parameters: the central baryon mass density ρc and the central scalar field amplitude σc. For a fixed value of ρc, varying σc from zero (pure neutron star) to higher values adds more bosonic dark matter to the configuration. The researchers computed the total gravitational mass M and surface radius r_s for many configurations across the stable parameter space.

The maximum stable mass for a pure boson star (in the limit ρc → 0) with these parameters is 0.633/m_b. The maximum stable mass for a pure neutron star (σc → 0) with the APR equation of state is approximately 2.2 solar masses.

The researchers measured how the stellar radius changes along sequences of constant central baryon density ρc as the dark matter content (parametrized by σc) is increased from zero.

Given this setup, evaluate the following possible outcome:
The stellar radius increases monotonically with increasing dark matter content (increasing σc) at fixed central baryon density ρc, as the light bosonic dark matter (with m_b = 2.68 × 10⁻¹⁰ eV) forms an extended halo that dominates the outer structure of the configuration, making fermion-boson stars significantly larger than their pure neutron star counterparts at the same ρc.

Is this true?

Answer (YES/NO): NO